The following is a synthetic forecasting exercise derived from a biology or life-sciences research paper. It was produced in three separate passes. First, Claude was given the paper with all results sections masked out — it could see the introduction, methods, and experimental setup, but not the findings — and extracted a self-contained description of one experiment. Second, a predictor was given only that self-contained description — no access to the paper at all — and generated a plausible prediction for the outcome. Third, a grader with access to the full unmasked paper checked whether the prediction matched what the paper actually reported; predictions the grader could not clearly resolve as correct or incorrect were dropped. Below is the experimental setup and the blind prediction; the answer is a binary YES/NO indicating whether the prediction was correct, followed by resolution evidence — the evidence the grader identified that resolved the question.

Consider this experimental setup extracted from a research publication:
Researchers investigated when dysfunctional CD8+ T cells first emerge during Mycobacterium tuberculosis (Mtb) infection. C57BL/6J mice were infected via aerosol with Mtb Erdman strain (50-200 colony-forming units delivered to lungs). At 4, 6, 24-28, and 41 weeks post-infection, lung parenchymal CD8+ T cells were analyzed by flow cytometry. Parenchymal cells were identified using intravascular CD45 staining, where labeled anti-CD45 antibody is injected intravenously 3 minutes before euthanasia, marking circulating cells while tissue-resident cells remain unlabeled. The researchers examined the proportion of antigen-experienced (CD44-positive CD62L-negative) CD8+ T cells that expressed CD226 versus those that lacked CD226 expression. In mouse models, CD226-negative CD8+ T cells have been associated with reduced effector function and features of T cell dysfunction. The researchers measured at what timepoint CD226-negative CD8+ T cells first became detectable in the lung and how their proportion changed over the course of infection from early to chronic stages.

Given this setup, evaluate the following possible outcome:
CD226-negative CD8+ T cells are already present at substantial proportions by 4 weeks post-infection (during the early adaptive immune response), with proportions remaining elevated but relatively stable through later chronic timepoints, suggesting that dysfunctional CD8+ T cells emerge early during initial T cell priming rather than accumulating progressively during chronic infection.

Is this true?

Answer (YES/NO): NO